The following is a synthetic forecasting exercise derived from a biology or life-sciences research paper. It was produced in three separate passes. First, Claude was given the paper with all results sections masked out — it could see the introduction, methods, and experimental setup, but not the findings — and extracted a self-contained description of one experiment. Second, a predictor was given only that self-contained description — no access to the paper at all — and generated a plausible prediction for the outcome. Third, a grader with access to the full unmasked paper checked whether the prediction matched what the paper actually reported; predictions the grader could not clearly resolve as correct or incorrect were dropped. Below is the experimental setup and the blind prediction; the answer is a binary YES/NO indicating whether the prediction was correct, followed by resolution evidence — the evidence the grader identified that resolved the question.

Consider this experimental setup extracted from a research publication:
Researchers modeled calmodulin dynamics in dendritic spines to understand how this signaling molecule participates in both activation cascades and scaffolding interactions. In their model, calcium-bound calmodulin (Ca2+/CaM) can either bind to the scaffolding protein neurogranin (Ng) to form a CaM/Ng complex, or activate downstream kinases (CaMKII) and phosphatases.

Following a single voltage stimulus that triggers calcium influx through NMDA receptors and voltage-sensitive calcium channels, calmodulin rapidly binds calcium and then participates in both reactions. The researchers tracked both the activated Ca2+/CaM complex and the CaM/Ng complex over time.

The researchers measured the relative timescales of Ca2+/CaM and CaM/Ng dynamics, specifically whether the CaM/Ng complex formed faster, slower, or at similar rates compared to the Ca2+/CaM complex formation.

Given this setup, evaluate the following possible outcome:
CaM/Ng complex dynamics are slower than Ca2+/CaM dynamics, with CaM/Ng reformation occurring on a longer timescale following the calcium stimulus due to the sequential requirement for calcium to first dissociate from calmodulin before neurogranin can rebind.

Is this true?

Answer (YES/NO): YES